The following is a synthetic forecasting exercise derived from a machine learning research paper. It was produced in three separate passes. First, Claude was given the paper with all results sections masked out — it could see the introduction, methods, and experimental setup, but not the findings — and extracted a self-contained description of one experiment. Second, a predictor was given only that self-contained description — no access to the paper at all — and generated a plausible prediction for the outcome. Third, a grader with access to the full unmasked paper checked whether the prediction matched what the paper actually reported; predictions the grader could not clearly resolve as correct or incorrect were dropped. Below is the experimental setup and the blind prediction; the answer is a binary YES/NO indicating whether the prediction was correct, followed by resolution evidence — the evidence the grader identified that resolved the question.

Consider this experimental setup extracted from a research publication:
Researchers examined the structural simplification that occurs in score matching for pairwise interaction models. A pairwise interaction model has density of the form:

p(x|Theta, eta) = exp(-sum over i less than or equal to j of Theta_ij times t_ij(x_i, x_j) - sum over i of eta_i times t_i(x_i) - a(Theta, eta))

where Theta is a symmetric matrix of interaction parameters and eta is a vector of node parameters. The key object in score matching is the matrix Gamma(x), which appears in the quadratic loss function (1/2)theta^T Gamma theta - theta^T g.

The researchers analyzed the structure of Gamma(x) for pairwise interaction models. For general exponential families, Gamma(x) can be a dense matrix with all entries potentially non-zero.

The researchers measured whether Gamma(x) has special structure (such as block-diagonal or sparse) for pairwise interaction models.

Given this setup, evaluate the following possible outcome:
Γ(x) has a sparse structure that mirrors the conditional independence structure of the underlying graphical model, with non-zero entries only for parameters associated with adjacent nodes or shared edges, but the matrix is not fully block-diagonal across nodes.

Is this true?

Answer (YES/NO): NO